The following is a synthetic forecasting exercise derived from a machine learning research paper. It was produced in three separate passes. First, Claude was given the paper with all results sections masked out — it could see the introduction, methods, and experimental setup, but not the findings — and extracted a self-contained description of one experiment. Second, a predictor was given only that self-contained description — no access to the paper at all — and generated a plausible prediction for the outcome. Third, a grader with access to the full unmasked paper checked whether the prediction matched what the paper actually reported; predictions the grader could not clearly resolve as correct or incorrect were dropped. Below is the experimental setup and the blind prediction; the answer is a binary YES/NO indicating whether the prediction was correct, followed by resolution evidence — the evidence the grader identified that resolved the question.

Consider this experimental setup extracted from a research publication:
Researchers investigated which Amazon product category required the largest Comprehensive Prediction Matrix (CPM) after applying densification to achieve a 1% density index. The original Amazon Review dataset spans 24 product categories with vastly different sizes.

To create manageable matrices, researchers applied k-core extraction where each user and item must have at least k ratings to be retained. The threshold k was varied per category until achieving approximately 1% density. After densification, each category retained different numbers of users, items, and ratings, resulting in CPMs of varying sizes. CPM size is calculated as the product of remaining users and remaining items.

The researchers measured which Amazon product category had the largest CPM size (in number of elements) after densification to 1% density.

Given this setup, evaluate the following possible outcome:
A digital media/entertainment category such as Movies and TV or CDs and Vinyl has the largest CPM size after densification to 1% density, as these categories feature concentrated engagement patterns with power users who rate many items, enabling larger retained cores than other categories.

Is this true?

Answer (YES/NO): YES